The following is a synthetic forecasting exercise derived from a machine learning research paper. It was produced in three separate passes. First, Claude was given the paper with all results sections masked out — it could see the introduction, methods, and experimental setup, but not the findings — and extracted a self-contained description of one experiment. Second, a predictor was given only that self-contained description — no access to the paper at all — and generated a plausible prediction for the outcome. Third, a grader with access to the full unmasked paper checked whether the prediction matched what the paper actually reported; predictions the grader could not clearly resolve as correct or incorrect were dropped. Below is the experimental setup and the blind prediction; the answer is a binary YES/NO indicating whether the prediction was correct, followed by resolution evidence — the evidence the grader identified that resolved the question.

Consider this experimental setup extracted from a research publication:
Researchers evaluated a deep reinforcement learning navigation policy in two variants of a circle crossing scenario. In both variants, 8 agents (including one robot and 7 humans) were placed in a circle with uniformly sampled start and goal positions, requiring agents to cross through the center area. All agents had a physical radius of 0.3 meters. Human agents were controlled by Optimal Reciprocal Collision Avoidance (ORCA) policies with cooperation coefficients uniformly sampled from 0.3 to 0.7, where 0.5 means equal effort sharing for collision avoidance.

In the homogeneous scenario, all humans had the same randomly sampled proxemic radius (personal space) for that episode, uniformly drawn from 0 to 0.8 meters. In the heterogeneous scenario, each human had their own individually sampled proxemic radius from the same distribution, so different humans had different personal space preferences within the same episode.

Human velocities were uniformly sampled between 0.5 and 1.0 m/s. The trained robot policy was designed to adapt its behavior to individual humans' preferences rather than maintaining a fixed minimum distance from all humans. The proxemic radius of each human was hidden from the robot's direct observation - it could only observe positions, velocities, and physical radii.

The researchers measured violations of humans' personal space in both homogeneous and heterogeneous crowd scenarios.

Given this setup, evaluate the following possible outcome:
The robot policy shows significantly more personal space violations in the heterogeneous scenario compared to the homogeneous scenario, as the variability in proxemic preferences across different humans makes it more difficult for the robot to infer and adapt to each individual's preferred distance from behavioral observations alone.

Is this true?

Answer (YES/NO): NO